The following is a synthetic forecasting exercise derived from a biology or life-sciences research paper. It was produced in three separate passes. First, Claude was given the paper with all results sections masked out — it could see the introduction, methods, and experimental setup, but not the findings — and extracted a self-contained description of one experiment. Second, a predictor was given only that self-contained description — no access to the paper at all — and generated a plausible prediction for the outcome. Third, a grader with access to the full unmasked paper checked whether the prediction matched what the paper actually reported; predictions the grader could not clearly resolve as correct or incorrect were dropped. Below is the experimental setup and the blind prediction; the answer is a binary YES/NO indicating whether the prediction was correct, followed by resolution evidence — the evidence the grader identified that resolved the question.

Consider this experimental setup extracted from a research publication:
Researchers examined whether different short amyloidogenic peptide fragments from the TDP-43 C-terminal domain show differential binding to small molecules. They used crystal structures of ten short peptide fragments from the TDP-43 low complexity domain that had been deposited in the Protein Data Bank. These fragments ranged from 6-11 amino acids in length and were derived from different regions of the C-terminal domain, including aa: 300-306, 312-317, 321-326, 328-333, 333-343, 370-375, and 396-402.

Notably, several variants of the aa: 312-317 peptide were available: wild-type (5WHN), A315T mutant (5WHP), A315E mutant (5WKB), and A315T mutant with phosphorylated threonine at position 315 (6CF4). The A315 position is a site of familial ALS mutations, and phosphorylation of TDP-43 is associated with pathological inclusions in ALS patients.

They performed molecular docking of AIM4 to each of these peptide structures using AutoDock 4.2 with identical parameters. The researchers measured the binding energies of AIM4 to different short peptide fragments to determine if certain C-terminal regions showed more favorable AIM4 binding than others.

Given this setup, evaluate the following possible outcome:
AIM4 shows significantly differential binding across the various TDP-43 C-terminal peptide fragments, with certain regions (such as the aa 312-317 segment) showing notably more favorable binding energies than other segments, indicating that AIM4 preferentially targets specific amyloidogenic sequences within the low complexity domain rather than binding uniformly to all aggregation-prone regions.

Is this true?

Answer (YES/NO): YES